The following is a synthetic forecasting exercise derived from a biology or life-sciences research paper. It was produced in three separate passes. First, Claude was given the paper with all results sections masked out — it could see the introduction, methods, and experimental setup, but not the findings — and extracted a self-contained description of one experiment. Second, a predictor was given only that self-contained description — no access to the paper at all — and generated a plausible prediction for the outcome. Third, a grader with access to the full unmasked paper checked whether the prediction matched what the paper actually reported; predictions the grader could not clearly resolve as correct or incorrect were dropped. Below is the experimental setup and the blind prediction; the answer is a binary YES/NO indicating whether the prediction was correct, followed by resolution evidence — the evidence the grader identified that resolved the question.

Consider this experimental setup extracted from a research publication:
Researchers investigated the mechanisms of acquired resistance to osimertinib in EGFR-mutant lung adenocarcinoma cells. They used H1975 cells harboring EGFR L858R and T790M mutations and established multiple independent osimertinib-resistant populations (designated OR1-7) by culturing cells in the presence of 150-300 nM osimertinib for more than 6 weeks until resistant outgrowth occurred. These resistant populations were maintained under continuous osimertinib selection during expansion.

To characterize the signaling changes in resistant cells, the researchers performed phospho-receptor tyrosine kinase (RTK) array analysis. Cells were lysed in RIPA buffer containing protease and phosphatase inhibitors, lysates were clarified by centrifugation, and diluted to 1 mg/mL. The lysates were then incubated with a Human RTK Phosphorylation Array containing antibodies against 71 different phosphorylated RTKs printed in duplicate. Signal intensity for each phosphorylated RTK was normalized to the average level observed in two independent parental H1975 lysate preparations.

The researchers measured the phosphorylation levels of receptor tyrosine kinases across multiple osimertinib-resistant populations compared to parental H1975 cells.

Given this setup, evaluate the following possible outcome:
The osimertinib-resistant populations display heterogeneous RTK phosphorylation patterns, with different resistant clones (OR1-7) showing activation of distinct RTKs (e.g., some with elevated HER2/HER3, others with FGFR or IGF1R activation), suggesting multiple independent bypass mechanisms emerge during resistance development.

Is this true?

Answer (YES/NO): YES